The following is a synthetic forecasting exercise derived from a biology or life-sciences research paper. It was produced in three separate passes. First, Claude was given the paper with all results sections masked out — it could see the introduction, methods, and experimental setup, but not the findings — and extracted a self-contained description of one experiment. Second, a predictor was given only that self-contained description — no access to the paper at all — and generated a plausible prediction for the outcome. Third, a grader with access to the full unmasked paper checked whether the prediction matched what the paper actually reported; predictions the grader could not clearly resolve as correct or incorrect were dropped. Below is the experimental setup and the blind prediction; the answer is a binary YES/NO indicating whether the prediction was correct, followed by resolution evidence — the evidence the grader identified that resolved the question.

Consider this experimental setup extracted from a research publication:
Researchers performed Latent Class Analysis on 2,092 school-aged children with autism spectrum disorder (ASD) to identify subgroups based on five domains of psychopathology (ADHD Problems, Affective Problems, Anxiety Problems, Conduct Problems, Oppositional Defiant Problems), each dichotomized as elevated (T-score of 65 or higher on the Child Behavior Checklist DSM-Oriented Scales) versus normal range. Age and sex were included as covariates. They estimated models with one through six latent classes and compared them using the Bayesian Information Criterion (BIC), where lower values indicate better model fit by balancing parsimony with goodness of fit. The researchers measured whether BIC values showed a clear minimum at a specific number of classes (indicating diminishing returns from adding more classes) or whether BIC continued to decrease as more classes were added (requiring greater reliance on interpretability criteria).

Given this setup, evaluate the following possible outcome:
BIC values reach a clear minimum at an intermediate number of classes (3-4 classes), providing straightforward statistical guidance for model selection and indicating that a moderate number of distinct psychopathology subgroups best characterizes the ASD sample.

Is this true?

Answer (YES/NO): YES